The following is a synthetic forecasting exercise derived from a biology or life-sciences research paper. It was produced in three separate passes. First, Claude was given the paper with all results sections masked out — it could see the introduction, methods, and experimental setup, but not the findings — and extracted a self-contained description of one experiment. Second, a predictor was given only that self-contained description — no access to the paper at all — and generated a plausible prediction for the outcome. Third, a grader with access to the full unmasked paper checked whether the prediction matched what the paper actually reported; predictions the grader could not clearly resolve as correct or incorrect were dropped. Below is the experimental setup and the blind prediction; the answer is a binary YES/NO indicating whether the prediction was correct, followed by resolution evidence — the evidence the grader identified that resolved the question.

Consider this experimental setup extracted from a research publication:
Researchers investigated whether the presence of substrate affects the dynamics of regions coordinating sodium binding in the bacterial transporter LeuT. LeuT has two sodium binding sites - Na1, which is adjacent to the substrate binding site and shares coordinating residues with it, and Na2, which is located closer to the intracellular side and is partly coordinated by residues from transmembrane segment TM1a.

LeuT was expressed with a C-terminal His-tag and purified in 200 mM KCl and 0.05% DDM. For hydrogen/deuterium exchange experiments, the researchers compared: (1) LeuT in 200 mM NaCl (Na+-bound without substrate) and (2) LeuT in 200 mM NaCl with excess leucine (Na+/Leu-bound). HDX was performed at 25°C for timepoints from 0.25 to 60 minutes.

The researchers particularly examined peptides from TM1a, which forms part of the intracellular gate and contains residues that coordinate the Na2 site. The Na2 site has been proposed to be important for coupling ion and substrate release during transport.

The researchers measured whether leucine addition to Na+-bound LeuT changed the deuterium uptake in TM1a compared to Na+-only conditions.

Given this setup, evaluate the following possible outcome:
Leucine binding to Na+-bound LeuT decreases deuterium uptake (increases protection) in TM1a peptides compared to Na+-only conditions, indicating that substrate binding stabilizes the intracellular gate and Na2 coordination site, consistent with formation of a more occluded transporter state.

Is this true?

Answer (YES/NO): YES